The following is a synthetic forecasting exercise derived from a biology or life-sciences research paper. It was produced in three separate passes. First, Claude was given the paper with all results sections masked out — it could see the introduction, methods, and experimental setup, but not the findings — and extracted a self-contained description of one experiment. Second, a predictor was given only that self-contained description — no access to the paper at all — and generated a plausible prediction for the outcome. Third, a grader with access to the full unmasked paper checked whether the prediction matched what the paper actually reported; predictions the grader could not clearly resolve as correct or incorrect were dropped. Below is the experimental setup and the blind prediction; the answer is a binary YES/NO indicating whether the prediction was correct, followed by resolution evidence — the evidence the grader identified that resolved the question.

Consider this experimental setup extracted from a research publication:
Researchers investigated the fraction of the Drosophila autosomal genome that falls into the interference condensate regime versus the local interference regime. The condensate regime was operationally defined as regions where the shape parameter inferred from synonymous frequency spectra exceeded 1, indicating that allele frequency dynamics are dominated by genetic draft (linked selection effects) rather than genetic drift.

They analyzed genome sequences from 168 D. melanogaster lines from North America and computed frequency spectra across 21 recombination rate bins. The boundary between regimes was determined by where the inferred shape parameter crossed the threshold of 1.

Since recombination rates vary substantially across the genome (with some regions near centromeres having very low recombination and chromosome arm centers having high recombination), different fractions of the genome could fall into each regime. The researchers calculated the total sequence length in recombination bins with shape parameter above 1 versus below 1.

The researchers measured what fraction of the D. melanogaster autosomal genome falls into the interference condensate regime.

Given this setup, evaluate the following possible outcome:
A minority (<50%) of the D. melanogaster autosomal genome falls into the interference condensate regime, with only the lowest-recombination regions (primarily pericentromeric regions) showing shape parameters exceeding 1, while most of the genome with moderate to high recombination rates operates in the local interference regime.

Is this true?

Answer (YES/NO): YES